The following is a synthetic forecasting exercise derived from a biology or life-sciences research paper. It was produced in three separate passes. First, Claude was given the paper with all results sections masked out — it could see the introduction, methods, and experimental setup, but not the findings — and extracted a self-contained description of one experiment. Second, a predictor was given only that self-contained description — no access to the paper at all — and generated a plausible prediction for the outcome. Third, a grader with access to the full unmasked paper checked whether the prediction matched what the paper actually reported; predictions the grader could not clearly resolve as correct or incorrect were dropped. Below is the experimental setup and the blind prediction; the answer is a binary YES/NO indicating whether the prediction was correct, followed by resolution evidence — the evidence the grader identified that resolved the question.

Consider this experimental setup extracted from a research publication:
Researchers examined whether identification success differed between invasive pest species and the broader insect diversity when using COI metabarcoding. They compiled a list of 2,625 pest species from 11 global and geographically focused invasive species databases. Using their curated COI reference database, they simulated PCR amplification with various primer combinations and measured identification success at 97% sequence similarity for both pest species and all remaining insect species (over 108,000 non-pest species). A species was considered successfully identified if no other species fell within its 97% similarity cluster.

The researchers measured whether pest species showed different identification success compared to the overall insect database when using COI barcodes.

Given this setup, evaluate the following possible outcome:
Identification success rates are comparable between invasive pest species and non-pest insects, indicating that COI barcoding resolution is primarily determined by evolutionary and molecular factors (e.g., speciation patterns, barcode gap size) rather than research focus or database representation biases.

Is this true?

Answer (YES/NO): YES